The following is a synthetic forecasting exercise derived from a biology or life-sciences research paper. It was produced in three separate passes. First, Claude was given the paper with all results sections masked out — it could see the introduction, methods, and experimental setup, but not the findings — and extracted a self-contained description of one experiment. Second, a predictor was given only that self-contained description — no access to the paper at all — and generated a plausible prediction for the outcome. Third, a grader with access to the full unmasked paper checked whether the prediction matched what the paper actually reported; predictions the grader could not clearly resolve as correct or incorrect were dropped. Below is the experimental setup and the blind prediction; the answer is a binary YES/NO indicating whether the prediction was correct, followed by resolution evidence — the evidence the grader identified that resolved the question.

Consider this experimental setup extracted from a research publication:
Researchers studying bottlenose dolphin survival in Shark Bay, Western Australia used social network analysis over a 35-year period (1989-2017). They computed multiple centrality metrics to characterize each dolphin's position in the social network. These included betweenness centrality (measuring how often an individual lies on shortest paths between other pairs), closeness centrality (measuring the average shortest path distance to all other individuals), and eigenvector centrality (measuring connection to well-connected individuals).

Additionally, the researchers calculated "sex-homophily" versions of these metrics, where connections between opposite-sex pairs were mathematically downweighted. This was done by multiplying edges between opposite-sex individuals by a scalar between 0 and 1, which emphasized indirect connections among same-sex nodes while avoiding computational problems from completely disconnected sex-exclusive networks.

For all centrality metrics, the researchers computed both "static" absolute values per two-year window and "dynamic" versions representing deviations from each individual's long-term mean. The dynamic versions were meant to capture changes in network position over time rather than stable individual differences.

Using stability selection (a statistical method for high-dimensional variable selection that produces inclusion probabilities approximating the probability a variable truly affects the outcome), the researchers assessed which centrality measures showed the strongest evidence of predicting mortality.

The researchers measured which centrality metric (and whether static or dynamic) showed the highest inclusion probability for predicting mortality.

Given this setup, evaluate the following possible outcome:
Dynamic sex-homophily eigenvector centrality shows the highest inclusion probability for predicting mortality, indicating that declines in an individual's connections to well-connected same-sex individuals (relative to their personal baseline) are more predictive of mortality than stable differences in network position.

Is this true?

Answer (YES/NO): NO